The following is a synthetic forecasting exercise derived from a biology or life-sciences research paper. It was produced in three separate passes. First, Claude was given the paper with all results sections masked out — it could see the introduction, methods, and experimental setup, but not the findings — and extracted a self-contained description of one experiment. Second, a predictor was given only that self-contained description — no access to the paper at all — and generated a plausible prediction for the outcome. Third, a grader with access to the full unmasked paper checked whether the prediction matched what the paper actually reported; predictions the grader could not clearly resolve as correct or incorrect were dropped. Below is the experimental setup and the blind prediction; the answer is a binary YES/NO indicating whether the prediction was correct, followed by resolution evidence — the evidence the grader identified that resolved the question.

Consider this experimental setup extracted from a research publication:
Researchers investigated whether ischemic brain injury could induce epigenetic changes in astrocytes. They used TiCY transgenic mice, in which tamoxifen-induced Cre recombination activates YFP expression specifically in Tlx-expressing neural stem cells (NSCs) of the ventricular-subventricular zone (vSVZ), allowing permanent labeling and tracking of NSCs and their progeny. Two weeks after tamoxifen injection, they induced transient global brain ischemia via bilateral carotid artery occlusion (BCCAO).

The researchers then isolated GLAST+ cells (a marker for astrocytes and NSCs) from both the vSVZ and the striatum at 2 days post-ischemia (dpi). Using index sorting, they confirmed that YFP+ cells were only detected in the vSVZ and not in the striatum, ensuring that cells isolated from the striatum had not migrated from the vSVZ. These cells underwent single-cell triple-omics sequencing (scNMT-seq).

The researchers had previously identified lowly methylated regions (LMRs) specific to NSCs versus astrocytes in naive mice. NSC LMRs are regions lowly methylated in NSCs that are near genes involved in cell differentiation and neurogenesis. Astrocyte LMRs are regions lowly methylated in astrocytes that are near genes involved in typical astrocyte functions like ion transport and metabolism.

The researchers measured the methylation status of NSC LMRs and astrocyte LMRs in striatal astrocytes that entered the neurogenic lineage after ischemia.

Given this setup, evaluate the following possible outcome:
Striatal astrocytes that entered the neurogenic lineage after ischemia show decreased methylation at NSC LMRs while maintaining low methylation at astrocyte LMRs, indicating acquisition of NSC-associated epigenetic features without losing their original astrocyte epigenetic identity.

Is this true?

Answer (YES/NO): NO